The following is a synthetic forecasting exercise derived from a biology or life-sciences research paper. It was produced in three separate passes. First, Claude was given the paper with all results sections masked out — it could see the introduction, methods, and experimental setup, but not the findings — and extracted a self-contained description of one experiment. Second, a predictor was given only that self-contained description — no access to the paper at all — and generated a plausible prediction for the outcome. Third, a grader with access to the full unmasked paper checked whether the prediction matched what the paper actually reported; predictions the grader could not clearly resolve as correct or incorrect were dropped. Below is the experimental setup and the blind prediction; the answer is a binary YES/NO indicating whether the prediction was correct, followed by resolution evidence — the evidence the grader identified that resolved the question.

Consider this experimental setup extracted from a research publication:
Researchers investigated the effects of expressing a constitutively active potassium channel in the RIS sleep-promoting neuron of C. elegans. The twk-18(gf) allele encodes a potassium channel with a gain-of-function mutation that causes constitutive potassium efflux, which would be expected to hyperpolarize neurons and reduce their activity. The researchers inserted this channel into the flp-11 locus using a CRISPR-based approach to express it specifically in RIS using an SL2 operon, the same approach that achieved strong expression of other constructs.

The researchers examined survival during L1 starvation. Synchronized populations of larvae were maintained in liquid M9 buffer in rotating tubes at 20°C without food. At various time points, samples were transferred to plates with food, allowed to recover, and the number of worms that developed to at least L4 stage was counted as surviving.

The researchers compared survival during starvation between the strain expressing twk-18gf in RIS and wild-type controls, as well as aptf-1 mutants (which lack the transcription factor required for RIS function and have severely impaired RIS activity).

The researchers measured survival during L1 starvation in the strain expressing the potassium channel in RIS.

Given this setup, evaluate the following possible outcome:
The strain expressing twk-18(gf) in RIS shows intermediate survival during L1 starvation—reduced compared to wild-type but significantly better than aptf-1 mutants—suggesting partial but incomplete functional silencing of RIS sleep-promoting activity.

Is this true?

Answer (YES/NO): NO